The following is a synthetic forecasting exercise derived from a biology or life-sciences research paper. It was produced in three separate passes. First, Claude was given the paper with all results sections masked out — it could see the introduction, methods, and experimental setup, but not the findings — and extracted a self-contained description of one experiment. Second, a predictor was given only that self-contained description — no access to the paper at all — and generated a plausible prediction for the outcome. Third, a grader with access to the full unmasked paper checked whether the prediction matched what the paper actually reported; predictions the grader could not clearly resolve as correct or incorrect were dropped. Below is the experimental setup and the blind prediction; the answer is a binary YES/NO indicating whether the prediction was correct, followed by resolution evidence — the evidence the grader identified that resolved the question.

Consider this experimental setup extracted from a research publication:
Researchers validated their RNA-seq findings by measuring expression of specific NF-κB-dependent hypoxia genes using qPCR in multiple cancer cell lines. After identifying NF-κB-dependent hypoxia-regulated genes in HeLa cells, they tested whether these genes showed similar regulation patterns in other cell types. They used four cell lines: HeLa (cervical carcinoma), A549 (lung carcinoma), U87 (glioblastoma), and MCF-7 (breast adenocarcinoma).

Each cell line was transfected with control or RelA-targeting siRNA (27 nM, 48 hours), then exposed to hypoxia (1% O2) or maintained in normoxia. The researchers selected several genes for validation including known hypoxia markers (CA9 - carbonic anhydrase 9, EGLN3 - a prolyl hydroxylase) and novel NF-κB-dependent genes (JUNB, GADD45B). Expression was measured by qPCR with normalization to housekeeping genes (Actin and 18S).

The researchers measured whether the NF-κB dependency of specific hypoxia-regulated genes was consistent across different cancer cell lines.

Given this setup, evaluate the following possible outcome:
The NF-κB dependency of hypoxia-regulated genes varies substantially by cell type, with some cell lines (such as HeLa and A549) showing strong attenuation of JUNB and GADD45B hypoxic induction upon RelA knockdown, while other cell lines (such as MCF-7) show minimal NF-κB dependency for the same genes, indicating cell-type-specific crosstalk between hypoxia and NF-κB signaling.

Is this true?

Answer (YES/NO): NO